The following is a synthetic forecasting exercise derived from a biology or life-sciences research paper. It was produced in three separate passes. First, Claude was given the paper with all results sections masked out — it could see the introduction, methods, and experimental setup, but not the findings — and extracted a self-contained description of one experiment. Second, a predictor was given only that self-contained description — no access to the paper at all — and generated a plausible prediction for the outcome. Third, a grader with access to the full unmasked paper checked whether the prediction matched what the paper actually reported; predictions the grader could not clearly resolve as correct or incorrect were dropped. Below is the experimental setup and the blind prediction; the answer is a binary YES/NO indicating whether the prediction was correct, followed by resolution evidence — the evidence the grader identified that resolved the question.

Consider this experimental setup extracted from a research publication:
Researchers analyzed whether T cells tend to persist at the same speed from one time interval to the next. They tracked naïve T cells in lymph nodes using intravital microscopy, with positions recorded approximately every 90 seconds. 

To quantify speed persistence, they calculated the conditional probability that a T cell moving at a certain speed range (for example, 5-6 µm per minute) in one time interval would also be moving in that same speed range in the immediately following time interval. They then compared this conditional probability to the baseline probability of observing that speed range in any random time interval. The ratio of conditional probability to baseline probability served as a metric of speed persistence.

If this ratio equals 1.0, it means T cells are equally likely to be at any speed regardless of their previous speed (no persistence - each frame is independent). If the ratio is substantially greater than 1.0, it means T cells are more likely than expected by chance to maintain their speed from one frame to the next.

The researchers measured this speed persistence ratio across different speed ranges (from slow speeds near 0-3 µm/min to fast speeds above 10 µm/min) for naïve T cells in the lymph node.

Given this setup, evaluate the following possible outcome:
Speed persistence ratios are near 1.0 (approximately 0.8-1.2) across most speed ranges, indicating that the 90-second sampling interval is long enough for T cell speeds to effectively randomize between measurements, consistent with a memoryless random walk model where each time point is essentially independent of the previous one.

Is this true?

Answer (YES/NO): NO